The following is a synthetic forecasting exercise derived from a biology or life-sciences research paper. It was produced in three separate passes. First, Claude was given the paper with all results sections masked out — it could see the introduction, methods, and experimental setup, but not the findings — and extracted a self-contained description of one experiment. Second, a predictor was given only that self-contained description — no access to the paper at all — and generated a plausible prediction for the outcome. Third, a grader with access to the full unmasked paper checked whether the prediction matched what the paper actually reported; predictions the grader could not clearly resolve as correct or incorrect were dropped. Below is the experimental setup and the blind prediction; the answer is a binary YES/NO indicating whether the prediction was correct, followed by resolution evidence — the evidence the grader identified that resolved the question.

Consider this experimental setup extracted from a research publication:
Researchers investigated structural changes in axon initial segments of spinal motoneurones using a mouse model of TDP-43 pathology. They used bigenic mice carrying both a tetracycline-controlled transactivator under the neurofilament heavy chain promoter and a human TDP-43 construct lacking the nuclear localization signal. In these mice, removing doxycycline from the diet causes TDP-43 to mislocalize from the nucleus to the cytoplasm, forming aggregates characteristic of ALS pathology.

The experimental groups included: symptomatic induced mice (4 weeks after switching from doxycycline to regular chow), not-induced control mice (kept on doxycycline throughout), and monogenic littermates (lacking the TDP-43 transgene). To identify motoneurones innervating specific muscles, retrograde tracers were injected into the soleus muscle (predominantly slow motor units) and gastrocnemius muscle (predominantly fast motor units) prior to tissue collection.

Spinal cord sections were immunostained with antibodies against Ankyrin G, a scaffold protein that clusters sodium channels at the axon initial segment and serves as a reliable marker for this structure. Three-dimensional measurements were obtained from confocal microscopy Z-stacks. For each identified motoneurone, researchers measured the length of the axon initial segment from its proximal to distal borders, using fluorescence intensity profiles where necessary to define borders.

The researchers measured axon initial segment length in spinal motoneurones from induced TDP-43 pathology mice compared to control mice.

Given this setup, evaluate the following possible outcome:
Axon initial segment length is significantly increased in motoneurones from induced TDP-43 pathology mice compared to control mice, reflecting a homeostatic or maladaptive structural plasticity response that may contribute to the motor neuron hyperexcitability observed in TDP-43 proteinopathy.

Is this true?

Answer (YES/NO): YES